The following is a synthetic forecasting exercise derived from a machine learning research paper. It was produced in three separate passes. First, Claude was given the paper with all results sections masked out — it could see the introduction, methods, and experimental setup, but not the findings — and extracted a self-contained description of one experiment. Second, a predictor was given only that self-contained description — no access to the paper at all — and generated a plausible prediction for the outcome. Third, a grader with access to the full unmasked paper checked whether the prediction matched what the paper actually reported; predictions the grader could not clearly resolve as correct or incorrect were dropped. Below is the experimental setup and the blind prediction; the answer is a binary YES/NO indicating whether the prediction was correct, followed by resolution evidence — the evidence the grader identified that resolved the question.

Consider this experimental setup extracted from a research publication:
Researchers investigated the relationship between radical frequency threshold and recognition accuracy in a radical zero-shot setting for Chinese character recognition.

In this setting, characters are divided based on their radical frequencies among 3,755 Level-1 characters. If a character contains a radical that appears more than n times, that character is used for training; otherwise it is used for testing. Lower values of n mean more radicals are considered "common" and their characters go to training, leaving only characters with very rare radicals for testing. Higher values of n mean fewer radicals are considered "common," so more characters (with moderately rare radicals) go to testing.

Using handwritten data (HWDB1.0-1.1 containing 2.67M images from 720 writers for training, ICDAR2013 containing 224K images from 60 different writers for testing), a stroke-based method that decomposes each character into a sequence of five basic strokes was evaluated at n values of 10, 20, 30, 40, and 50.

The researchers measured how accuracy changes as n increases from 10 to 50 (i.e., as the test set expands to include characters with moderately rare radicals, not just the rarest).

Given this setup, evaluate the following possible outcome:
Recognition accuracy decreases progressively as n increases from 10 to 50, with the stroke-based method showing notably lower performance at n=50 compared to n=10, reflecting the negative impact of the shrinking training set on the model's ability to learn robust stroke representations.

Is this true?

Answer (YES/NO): YES